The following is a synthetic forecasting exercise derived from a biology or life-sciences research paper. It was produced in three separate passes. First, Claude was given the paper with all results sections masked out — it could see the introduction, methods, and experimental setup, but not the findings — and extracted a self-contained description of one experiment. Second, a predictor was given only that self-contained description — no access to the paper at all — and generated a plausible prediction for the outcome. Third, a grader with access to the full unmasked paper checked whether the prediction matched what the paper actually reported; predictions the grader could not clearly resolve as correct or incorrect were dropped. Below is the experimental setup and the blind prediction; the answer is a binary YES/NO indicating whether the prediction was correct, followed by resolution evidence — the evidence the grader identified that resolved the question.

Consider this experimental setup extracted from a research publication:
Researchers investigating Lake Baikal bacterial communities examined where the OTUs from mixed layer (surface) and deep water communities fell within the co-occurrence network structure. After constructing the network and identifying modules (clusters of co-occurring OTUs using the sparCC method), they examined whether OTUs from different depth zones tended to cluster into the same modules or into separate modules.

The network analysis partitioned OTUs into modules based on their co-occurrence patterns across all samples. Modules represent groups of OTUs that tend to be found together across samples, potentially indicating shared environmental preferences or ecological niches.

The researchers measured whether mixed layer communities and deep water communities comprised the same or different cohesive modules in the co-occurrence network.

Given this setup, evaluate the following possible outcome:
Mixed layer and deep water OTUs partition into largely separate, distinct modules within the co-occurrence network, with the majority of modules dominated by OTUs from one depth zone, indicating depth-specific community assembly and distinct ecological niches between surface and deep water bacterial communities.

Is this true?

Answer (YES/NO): YES